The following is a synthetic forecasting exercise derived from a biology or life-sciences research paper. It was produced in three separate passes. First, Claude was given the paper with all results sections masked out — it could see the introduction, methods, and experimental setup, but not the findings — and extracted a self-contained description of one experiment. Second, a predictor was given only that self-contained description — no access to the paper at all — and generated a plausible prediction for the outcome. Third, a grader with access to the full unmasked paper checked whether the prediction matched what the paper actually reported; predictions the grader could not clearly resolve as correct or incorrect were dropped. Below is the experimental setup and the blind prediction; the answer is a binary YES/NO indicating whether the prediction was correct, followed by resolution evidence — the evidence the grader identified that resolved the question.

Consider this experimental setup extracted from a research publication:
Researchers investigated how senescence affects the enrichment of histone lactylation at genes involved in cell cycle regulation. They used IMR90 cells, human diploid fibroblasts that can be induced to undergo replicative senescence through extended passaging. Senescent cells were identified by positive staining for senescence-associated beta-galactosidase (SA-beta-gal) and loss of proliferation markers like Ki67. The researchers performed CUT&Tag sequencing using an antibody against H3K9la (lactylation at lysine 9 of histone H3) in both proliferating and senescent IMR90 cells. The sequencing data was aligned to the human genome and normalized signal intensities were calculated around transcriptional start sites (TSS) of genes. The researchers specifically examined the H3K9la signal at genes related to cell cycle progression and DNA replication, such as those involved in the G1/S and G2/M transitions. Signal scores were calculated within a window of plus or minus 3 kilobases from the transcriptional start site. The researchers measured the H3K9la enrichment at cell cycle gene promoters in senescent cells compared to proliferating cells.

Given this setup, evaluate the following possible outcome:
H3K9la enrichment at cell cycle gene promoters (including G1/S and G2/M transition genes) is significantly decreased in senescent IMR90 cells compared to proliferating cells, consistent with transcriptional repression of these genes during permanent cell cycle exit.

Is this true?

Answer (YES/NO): YES